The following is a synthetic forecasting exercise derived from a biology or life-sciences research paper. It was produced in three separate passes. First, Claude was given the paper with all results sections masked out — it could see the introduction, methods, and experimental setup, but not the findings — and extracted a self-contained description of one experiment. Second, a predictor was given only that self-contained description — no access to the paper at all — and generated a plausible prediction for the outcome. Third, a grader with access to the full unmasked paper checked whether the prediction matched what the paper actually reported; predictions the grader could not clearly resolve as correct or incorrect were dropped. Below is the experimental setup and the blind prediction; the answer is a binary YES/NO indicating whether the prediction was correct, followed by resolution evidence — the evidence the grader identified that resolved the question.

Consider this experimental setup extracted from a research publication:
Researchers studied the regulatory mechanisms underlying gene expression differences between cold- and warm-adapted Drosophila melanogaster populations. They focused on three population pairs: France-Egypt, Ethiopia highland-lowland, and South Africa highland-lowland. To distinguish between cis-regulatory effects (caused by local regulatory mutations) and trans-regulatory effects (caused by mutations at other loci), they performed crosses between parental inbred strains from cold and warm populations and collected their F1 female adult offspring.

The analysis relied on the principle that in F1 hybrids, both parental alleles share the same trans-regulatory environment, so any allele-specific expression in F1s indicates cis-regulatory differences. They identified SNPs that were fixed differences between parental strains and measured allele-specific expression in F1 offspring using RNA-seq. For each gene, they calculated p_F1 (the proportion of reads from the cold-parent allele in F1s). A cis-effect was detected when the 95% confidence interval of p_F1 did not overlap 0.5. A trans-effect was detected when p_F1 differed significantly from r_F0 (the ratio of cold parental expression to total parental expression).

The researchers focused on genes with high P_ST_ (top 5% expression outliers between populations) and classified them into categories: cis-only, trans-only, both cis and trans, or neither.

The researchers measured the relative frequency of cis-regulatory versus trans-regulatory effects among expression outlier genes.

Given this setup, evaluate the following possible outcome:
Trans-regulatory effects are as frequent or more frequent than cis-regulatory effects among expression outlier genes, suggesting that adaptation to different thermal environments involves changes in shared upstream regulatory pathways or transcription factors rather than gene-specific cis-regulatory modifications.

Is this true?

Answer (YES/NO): YES